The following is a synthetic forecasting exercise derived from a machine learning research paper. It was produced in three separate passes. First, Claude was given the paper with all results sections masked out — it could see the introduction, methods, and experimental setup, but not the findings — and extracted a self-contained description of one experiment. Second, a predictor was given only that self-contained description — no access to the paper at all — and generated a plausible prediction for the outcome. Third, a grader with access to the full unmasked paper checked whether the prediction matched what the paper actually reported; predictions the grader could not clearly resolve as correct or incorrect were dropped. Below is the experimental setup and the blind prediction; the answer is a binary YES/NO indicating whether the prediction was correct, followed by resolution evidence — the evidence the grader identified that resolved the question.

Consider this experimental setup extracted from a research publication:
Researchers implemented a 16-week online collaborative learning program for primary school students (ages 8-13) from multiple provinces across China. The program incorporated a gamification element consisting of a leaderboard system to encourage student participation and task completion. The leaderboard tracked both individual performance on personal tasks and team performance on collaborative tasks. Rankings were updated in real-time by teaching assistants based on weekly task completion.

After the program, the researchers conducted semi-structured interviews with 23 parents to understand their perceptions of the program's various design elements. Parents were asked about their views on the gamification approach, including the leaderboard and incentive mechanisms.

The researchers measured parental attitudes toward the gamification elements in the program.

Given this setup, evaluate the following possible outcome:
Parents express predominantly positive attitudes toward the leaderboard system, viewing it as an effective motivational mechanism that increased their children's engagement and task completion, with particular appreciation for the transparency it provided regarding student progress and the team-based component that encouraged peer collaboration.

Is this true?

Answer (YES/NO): NO